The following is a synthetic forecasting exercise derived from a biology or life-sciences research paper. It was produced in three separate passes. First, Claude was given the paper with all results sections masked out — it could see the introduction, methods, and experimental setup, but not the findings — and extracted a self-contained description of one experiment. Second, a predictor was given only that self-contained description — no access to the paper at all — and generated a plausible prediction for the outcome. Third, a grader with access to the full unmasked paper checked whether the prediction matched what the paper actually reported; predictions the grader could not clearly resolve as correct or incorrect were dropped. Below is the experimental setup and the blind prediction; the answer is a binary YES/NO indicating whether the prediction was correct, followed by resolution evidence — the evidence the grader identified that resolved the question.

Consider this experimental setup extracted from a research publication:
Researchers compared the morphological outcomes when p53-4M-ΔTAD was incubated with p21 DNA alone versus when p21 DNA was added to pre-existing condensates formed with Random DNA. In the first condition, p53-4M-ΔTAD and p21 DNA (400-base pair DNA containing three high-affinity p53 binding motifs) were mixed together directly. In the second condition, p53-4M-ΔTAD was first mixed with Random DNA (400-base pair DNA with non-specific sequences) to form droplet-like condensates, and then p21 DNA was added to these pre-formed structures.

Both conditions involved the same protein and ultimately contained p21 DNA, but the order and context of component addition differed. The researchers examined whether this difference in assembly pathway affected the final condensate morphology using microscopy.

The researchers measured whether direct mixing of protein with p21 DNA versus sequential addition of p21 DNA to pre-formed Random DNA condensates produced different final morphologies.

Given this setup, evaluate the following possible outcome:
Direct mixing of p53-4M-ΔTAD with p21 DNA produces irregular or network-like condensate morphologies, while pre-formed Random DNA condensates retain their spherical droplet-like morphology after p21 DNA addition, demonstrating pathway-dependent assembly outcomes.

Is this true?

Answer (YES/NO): NO